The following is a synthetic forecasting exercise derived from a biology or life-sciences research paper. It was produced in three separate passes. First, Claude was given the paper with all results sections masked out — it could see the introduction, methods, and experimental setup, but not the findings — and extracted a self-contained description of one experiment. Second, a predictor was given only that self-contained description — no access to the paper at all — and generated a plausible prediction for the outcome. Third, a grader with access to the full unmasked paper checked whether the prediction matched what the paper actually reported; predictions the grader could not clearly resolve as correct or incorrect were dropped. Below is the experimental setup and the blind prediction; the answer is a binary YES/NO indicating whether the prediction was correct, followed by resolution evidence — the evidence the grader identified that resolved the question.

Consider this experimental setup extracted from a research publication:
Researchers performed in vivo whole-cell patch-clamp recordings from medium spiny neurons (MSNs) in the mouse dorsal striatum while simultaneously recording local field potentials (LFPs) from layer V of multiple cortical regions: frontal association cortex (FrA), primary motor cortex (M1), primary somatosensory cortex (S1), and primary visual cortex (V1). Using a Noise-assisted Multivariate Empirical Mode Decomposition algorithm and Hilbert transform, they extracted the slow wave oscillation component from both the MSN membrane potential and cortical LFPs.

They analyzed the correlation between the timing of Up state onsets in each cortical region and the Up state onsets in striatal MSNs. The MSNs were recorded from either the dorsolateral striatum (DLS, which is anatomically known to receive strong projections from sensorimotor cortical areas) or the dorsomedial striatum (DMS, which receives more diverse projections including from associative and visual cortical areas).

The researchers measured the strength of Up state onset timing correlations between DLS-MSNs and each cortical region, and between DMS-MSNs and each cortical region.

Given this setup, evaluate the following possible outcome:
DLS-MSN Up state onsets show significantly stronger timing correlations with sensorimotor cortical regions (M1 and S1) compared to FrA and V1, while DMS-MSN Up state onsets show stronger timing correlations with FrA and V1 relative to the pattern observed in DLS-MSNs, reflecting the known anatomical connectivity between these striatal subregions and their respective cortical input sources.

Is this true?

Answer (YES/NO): NO